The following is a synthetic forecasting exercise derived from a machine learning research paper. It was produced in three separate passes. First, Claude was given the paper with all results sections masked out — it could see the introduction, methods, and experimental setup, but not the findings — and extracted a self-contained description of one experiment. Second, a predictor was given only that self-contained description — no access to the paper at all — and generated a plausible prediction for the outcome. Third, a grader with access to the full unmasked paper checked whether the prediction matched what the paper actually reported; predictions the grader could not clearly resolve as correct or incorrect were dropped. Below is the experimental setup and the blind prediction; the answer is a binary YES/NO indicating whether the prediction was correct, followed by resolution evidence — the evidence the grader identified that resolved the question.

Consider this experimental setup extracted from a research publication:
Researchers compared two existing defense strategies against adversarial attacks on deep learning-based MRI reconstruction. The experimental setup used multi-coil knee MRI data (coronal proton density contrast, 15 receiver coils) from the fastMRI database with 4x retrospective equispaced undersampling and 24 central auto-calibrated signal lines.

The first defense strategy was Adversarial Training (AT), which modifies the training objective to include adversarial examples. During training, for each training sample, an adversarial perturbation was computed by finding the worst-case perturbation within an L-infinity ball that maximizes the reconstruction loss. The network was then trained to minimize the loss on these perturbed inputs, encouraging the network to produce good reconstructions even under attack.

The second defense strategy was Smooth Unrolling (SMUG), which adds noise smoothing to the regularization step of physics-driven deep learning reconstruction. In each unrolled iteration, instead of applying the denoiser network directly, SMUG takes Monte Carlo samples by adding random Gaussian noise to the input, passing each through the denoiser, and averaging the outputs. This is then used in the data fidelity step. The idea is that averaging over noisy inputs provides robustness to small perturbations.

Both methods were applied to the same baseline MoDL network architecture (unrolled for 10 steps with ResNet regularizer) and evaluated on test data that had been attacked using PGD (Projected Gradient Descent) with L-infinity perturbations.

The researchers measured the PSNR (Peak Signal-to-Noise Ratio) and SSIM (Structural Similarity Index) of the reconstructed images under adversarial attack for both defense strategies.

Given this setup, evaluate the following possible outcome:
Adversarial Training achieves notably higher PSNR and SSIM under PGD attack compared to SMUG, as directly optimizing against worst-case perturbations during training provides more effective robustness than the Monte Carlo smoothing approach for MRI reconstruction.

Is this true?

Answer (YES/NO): YES